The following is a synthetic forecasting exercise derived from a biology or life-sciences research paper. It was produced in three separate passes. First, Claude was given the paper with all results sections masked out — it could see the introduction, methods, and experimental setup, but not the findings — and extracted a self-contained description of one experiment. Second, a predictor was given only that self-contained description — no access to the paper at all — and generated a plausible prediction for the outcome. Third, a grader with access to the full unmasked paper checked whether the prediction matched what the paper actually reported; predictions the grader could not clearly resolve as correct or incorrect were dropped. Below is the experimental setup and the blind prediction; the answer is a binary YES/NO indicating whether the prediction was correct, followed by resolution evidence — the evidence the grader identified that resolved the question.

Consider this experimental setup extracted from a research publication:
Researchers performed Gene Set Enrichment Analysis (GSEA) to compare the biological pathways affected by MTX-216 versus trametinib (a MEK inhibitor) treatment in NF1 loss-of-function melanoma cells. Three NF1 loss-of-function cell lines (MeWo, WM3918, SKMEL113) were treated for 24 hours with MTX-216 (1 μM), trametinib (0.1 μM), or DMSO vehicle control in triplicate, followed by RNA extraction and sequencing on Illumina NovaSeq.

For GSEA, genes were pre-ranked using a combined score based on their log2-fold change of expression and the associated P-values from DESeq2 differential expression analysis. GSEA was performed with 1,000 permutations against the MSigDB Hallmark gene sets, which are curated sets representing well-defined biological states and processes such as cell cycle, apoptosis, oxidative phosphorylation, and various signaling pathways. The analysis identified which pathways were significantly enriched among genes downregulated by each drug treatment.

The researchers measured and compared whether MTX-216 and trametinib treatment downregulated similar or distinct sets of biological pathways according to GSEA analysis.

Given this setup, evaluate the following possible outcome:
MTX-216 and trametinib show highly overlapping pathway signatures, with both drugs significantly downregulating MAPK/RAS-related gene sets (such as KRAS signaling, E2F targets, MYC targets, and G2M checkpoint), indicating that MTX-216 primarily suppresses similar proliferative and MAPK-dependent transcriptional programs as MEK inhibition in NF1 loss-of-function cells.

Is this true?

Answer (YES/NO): NO